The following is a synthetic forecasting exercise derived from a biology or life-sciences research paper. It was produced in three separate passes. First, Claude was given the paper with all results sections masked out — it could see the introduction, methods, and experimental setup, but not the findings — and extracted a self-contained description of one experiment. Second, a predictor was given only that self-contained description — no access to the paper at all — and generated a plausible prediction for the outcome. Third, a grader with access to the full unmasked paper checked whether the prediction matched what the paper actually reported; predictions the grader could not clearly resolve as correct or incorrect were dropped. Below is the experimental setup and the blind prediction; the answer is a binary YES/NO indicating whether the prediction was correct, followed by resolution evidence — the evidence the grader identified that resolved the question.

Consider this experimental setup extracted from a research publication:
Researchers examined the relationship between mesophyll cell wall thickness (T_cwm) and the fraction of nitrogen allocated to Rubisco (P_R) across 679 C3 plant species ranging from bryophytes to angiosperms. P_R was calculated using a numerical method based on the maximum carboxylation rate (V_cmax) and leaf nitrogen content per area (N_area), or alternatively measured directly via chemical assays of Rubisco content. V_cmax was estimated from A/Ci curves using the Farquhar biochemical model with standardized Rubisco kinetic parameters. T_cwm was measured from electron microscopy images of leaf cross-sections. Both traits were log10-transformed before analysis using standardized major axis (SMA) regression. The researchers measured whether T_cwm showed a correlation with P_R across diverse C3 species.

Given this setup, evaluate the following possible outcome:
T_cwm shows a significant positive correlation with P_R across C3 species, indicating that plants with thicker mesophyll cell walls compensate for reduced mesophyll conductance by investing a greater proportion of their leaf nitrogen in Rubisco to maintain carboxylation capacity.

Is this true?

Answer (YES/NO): NO